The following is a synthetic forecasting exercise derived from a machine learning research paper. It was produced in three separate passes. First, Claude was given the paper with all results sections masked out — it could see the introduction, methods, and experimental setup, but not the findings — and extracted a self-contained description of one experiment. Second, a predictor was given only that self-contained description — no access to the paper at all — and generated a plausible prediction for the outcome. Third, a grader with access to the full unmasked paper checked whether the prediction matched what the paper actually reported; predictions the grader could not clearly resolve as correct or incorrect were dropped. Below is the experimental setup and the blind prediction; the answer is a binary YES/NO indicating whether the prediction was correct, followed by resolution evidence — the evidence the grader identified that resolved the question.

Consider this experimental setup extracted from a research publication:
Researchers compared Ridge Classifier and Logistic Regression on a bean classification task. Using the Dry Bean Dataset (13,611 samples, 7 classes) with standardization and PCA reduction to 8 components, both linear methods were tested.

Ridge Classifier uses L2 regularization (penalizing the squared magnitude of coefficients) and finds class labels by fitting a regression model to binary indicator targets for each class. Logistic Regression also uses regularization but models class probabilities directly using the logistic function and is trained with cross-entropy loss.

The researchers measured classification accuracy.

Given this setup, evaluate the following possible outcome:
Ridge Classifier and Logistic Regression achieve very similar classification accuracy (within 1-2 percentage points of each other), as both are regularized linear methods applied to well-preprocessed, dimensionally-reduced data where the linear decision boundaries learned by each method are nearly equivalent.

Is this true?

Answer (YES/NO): NO